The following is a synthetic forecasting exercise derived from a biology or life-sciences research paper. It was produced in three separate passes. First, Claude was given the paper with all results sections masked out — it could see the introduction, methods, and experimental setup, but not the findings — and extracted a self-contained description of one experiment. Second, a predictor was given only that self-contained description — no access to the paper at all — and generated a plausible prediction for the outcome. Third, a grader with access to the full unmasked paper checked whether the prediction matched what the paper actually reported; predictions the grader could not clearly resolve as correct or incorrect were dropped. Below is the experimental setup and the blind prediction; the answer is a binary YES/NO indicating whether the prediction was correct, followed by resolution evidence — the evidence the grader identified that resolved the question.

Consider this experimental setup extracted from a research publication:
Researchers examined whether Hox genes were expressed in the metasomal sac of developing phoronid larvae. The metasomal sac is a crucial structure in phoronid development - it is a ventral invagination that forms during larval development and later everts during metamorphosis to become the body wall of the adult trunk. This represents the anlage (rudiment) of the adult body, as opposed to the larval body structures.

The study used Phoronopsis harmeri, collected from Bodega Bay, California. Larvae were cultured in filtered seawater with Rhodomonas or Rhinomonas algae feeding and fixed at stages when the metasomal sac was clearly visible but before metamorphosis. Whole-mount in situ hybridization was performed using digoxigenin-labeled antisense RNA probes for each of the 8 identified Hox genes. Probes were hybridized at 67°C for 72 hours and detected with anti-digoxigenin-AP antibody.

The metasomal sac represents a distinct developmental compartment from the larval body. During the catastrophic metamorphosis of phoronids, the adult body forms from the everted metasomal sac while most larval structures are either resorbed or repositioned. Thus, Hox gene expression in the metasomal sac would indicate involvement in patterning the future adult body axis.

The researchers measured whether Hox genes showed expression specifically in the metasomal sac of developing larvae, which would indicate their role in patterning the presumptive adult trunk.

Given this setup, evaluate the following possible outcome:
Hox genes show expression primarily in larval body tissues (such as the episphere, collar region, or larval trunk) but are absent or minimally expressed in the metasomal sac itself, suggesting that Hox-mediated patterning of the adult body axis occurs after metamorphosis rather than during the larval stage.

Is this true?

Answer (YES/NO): NO